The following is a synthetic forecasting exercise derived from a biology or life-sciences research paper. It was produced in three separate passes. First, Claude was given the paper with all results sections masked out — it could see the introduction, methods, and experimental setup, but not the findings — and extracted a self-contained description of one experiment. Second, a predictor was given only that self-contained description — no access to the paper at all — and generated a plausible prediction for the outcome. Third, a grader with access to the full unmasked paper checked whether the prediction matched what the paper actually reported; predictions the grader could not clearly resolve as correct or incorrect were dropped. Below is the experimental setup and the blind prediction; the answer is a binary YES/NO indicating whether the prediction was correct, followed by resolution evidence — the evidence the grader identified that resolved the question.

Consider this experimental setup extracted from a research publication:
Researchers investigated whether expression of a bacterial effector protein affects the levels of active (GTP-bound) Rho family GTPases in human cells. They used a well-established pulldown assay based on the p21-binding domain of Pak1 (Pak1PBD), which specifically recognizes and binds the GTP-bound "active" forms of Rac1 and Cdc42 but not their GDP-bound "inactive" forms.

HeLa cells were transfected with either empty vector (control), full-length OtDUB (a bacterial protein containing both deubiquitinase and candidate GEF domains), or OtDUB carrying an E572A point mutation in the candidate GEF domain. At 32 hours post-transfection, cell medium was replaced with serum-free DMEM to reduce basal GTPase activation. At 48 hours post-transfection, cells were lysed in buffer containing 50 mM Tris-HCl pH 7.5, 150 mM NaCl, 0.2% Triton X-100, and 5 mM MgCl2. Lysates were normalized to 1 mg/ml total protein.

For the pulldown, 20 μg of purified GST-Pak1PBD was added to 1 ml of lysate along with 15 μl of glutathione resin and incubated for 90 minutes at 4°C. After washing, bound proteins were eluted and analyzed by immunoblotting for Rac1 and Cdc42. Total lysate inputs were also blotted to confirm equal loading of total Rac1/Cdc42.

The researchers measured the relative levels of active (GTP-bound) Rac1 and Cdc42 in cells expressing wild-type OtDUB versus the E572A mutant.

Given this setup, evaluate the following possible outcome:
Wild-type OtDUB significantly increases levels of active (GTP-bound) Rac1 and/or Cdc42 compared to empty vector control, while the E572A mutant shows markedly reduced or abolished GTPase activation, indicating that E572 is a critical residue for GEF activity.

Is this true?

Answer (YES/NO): YES